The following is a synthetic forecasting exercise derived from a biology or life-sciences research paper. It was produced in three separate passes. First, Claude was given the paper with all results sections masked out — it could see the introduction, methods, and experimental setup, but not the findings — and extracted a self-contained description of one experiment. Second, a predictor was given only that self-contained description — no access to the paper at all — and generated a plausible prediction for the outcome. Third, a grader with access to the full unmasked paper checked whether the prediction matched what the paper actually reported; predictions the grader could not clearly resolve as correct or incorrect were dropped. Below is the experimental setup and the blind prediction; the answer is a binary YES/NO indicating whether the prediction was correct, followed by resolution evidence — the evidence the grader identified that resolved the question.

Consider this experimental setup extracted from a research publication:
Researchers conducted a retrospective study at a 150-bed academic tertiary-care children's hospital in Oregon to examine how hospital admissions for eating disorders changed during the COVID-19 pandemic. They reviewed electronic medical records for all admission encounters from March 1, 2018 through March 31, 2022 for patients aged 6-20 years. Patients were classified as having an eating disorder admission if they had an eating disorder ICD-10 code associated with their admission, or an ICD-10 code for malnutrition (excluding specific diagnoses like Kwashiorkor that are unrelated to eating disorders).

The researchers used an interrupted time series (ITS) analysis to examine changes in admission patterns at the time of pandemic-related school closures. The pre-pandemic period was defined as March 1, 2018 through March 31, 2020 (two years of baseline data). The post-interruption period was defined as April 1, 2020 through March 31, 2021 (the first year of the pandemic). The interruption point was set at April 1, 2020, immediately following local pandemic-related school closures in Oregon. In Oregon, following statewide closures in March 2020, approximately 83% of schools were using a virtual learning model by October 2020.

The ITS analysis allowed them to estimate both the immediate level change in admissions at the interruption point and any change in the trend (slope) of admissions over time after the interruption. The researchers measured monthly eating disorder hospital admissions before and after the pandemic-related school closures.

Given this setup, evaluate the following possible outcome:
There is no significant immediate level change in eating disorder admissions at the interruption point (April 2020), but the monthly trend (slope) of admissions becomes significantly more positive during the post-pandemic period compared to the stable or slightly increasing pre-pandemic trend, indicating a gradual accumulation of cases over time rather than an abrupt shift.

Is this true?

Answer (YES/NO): YES